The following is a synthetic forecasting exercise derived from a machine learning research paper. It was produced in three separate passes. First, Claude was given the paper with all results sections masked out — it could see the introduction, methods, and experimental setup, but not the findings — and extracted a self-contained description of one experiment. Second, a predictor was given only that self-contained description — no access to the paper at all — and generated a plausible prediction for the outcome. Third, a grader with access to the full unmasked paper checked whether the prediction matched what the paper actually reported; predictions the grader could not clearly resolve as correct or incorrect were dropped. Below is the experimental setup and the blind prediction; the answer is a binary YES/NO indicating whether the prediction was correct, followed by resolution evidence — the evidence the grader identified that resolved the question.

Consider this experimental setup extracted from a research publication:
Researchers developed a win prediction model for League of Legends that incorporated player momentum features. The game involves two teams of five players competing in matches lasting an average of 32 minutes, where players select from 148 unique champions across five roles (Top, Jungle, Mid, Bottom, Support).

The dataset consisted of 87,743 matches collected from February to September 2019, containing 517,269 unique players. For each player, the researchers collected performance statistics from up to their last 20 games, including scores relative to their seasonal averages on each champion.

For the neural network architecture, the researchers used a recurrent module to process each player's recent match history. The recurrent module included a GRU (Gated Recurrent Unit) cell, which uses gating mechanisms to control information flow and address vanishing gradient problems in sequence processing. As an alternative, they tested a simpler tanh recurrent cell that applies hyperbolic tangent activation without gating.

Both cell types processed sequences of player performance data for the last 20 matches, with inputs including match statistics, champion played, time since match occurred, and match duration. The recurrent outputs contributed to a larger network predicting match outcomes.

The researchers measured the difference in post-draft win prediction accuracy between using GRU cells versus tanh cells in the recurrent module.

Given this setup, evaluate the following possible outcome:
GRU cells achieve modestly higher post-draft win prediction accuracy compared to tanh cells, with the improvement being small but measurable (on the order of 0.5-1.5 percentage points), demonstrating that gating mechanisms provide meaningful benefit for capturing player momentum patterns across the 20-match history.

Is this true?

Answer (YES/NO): NO